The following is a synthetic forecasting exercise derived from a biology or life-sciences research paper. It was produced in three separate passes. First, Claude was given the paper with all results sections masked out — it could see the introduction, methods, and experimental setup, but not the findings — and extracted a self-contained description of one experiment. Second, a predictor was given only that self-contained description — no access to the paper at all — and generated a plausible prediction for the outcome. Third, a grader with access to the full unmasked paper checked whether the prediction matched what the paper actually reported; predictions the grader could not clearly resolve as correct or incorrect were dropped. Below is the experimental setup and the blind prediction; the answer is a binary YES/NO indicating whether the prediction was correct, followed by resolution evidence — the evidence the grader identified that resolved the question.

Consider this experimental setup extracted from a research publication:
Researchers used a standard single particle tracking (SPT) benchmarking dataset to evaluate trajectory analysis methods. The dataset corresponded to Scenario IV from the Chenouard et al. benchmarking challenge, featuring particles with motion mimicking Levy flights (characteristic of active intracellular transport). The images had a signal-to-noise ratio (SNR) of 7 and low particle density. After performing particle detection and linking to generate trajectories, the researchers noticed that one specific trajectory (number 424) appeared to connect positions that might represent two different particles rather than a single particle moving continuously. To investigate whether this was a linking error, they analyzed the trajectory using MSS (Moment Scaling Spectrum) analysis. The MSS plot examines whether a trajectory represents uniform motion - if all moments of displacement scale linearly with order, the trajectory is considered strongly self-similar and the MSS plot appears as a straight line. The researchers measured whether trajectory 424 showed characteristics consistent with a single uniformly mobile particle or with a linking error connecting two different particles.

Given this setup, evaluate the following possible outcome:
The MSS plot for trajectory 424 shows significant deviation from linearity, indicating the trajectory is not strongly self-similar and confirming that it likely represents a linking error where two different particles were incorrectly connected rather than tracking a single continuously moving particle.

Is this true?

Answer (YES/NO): YES